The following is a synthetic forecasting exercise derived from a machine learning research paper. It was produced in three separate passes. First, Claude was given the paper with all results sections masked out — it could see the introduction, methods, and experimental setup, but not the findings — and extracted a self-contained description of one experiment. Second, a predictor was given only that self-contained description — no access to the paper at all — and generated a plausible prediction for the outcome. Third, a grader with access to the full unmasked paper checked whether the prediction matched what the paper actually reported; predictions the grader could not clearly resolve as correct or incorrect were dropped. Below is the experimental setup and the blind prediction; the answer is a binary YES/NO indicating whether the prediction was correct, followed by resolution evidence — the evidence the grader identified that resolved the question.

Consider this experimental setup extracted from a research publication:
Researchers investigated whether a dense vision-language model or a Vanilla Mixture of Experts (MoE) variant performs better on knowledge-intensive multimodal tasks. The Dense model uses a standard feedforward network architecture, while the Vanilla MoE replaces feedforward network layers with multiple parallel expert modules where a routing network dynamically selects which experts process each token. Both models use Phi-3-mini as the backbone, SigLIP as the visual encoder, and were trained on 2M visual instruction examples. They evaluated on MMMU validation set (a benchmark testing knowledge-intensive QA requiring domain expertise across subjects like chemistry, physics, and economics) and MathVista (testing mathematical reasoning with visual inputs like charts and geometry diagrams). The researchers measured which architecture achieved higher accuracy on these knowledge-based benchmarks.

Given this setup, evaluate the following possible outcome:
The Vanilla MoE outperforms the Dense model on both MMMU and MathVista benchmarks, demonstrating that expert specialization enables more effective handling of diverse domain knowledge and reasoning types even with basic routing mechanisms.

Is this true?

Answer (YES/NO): NO